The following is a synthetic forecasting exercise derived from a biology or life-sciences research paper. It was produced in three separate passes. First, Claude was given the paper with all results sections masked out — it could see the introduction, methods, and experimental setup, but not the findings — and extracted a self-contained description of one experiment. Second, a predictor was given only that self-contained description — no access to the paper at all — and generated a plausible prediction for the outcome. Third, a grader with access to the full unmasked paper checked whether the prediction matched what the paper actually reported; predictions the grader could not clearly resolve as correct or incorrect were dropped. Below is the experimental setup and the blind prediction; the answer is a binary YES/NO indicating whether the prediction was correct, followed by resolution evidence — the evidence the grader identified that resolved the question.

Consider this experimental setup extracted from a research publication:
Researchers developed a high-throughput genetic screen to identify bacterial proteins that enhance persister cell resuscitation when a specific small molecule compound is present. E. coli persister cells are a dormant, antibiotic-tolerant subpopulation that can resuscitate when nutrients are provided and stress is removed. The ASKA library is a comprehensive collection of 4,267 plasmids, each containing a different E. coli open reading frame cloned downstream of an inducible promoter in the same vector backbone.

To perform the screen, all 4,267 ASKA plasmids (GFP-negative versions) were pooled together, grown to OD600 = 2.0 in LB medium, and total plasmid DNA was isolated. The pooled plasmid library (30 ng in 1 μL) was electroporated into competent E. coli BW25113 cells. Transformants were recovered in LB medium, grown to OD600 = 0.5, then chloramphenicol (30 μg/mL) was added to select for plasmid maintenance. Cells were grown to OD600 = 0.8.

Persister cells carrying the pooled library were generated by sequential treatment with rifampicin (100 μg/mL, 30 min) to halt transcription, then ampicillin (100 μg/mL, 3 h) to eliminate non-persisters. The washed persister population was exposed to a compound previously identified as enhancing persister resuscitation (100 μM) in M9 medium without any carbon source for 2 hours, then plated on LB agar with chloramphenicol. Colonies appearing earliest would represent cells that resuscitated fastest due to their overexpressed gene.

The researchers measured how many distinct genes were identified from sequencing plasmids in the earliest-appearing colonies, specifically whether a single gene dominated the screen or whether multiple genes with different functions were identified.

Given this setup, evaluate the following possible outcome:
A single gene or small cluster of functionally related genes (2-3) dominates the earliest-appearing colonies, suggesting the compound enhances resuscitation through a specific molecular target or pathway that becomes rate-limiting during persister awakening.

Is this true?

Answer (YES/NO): NO